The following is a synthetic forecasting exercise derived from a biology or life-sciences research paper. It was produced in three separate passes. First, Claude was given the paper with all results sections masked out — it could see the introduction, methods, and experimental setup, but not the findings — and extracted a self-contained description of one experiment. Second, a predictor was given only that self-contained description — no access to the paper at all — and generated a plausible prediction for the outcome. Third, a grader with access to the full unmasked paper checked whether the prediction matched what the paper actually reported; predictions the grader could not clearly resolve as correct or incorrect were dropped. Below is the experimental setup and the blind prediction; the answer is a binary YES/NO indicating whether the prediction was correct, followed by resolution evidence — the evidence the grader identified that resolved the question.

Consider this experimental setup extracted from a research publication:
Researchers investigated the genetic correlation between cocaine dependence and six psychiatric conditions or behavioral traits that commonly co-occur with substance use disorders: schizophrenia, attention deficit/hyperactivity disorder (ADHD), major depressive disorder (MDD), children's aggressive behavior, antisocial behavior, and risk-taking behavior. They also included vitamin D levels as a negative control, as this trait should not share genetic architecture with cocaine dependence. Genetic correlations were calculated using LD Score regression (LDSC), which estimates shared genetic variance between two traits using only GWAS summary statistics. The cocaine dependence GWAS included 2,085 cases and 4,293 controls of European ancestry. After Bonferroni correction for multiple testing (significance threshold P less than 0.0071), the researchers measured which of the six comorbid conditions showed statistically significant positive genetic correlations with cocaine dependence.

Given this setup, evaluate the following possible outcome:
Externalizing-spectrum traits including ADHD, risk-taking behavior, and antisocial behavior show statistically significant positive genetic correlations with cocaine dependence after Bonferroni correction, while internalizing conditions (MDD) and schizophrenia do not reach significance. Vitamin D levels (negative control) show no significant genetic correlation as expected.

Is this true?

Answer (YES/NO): NO